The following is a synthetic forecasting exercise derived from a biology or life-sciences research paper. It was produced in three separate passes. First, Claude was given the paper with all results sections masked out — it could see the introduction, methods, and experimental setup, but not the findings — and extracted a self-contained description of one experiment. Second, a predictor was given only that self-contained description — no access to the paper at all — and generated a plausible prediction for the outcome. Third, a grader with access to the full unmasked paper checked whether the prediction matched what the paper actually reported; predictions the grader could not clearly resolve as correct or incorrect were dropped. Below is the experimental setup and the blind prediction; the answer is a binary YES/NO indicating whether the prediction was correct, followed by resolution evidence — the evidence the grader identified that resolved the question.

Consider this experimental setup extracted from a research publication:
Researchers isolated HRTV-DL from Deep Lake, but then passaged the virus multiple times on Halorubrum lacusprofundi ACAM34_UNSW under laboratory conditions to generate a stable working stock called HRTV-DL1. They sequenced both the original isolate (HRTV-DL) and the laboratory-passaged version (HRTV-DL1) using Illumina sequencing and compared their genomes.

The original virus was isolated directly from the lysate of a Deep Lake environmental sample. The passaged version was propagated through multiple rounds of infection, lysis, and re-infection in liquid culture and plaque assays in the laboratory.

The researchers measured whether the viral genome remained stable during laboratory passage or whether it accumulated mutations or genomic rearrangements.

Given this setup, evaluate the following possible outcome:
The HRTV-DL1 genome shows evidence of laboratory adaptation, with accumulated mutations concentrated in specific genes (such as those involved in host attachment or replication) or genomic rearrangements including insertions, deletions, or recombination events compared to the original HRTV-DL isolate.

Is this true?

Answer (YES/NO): YES